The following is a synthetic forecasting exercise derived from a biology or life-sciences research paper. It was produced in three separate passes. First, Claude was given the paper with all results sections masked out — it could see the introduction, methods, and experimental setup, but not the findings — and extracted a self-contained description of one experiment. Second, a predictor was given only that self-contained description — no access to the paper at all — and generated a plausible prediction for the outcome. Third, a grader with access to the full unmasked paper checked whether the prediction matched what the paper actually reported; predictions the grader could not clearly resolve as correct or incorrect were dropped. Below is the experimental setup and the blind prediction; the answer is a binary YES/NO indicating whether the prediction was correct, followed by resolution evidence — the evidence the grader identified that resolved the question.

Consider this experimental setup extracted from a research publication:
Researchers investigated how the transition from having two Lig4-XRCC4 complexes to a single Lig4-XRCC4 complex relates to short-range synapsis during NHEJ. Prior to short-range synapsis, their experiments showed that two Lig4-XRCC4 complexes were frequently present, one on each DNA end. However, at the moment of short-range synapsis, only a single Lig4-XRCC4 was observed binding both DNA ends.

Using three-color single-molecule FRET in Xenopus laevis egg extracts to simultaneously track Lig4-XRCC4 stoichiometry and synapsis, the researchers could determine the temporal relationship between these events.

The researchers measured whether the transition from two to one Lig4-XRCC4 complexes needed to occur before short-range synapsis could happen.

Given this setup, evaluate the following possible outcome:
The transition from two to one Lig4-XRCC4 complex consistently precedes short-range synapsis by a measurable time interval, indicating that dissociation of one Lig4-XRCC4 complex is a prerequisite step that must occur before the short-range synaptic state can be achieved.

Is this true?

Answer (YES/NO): NO